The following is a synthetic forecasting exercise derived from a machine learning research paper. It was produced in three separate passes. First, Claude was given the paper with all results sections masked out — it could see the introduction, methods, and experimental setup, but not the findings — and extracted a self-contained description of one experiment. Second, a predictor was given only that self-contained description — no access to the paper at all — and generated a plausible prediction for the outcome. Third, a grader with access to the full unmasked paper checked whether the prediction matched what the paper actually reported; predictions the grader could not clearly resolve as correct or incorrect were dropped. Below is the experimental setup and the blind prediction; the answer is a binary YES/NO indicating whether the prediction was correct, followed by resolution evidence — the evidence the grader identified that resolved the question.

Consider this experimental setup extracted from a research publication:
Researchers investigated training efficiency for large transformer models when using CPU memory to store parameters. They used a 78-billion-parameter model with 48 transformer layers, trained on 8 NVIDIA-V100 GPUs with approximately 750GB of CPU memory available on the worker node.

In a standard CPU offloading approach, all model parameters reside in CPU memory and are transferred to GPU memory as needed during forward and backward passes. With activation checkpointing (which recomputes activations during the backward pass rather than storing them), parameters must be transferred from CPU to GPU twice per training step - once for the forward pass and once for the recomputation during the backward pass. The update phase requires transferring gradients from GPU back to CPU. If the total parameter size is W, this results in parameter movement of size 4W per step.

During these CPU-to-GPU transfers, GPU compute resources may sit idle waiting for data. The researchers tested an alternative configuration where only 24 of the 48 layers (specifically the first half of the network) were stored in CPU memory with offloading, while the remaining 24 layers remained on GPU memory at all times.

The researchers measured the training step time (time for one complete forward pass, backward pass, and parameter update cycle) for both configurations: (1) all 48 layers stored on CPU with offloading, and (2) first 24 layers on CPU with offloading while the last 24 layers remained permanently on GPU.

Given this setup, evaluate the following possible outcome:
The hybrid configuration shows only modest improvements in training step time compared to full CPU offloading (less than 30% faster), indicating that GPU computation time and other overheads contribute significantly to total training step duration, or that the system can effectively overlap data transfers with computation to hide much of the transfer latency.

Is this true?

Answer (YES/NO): NO